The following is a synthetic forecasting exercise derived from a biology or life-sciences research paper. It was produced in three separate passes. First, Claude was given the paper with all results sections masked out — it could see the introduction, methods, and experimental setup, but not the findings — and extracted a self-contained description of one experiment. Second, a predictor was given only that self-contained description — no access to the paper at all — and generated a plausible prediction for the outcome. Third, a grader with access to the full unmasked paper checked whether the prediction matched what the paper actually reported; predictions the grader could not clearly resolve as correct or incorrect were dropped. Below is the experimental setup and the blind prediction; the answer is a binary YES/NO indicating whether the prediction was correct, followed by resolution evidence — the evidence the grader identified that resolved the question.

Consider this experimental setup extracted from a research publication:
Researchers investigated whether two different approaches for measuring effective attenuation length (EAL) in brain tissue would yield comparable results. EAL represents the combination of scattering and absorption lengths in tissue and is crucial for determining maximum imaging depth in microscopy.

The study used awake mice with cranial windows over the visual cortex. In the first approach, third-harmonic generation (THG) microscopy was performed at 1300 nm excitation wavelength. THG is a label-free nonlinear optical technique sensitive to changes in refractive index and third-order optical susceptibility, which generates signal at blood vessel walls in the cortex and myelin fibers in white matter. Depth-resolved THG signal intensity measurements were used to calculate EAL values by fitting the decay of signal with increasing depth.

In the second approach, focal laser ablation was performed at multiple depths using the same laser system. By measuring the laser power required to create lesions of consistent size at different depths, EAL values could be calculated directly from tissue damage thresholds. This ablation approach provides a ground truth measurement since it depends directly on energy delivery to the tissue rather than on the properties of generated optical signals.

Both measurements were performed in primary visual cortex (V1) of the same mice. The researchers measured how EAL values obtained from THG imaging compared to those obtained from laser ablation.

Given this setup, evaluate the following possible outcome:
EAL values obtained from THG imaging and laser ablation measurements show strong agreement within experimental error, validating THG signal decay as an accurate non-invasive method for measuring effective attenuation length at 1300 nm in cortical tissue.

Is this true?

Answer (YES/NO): NO